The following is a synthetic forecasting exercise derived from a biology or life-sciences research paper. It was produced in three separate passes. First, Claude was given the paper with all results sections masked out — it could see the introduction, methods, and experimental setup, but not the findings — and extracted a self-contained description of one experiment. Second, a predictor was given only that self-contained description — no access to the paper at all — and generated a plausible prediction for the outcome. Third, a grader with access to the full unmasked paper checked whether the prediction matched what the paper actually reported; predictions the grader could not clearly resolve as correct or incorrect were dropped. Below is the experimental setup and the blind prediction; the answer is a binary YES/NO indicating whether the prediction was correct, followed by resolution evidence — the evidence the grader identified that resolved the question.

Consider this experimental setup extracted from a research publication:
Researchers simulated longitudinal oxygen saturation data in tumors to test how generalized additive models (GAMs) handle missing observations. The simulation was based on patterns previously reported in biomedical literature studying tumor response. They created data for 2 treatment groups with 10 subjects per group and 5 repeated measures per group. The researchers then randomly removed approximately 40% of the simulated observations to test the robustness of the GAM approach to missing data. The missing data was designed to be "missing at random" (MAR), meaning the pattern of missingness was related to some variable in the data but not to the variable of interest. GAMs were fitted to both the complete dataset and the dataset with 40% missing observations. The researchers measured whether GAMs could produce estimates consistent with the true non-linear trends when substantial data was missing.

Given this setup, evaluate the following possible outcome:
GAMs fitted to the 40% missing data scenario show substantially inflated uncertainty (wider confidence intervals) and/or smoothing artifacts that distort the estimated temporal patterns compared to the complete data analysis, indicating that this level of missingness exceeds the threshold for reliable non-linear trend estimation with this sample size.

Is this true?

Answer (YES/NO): NO